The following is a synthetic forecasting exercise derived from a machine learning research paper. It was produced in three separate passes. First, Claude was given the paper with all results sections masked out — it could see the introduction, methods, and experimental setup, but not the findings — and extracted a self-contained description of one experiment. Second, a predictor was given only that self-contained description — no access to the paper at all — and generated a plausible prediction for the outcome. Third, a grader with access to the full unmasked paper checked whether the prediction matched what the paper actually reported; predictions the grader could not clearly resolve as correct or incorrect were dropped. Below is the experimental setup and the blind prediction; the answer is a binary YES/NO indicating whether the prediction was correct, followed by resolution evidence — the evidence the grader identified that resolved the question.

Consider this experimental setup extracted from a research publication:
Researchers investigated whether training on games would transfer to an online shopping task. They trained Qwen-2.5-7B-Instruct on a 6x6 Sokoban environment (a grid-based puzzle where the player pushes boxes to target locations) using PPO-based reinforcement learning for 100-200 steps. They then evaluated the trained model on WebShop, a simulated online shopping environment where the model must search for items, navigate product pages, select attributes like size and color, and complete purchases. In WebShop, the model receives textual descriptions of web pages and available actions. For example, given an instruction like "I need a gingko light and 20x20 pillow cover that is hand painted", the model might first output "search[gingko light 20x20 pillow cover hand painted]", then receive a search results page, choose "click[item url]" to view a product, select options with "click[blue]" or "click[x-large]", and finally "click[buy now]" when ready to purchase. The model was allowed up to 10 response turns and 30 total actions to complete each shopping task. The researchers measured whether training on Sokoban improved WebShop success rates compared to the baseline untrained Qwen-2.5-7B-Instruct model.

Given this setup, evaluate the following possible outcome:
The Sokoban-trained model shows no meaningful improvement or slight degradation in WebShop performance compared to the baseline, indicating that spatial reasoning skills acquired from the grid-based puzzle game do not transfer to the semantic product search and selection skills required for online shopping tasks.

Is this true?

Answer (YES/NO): NO